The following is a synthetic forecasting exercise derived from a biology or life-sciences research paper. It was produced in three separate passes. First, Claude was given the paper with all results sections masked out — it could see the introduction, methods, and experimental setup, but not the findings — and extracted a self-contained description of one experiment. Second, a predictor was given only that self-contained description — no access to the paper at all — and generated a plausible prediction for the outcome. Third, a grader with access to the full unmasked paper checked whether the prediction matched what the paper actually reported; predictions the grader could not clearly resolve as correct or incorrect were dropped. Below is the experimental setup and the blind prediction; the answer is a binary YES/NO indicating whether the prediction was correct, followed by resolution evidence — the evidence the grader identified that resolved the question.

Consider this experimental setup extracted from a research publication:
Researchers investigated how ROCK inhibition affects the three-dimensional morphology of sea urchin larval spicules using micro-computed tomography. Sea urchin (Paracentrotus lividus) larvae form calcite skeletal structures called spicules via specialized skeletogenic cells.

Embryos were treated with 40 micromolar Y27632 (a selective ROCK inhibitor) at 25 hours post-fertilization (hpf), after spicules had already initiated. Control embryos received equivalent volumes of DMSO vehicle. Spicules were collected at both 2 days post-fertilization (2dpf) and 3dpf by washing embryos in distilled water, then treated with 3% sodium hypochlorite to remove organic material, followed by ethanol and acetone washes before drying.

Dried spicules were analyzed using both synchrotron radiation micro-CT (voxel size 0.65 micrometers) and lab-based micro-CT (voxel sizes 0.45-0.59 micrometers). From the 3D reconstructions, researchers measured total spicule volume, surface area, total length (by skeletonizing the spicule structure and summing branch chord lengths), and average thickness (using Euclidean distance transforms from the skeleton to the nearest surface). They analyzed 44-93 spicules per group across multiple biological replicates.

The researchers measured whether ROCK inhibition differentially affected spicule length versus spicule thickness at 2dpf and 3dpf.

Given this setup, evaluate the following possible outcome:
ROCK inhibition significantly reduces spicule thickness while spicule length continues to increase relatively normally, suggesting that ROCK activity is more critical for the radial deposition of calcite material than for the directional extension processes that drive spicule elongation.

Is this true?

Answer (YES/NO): NO